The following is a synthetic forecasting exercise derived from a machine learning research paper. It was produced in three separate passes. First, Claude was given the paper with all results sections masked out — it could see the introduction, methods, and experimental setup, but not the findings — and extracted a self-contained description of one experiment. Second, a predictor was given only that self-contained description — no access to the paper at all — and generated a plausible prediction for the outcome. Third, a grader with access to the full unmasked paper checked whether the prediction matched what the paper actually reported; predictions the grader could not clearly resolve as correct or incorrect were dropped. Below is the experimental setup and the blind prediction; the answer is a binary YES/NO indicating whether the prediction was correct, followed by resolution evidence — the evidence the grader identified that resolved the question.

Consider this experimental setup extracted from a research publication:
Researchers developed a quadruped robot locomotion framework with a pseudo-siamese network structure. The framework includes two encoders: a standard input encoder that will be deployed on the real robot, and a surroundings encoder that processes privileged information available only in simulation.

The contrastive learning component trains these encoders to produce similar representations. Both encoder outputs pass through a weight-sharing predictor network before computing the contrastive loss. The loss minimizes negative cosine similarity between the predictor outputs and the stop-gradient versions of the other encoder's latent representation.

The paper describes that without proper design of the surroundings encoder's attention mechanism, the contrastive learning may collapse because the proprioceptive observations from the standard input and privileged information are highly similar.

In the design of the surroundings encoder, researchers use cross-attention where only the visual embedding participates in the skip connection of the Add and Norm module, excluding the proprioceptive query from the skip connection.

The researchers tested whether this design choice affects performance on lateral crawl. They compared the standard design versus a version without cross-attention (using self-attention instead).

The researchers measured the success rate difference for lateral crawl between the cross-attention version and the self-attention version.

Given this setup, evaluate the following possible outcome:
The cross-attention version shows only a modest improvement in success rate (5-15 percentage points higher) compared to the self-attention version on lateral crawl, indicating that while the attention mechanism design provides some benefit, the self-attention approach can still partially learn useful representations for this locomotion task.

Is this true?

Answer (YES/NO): NO